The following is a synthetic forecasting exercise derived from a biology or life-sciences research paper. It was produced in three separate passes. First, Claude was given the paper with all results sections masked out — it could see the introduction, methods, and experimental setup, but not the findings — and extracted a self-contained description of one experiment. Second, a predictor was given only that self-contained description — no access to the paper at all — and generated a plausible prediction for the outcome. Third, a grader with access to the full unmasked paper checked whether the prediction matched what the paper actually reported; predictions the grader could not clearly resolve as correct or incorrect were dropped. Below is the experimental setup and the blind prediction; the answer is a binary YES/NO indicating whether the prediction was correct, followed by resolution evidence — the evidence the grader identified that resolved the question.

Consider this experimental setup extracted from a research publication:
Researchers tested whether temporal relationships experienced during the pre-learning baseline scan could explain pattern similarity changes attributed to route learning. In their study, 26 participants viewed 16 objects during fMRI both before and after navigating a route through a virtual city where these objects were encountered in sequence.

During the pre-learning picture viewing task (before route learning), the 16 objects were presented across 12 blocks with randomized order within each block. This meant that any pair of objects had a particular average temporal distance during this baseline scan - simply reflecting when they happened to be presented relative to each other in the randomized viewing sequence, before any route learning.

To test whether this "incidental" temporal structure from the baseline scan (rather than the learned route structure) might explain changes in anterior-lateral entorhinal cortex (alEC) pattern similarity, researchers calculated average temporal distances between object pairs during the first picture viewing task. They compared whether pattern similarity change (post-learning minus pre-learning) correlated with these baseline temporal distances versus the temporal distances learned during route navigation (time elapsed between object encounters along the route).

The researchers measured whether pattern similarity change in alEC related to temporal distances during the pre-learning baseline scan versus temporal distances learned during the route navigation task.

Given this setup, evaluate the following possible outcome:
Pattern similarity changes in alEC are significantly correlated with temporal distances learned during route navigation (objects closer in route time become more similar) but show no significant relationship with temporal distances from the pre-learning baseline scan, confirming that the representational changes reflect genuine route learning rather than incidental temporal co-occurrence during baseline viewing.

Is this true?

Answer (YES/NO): YES